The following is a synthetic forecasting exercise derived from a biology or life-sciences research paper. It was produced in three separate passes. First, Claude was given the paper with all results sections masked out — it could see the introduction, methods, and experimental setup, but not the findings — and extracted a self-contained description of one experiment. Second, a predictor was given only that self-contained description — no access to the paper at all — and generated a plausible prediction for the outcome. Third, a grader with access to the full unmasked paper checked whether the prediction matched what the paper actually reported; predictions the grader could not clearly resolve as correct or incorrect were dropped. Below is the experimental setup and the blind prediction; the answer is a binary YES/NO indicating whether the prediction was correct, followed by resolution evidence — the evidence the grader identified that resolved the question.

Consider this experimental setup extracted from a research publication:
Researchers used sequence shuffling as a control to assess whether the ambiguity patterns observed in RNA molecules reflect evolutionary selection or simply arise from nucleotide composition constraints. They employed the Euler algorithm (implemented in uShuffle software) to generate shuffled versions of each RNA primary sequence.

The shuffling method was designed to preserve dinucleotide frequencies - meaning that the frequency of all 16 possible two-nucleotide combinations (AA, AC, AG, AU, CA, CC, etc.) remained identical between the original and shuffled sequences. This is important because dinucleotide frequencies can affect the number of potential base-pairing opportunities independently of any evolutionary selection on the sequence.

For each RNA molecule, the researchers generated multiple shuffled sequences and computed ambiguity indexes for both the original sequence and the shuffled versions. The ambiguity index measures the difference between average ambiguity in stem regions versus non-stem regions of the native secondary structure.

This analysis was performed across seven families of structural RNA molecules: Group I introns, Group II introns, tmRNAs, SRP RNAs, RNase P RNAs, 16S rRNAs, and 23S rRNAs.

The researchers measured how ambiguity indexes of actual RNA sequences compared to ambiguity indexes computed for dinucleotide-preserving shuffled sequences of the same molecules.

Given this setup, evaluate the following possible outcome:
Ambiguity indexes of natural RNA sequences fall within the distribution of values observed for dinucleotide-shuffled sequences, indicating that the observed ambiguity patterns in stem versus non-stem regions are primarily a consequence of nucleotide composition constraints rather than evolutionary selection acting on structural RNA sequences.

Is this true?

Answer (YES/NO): NO